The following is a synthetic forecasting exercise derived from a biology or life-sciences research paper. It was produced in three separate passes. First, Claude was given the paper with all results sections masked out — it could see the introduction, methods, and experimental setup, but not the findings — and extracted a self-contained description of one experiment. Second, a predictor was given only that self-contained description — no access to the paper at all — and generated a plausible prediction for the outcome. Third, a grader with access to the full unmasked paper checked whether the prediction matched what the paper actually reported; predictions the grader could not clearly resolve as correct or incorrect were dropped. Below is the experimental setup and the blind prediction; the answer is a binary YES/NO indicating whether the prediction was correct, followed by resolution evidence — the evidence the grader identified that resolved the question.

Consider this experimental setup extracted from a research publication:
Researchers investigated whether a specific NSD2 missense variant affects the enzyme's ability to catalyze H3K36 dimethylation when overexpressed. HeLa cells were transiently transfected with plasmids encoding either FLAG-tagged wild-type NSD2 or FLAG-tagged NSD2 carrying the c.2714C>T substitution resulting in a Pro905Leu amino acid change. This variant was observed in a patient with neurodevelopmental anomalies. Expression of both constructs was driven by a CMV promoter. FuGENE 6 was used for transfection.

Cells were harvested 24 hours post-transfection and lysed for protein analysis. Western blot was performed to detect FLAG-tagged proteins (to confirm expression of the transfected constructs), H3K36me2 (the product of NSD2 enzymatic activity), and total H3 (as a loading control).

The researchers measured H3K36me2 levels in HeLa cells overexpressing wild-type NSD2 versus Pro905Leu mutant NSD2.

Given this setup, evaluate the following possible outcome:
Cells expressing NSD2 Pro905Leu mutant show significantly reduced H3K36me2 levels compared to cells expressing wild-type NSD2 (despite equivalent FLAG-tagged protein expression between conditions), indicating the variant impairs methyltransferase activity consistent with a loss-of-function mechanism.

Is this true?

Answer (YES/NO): NO